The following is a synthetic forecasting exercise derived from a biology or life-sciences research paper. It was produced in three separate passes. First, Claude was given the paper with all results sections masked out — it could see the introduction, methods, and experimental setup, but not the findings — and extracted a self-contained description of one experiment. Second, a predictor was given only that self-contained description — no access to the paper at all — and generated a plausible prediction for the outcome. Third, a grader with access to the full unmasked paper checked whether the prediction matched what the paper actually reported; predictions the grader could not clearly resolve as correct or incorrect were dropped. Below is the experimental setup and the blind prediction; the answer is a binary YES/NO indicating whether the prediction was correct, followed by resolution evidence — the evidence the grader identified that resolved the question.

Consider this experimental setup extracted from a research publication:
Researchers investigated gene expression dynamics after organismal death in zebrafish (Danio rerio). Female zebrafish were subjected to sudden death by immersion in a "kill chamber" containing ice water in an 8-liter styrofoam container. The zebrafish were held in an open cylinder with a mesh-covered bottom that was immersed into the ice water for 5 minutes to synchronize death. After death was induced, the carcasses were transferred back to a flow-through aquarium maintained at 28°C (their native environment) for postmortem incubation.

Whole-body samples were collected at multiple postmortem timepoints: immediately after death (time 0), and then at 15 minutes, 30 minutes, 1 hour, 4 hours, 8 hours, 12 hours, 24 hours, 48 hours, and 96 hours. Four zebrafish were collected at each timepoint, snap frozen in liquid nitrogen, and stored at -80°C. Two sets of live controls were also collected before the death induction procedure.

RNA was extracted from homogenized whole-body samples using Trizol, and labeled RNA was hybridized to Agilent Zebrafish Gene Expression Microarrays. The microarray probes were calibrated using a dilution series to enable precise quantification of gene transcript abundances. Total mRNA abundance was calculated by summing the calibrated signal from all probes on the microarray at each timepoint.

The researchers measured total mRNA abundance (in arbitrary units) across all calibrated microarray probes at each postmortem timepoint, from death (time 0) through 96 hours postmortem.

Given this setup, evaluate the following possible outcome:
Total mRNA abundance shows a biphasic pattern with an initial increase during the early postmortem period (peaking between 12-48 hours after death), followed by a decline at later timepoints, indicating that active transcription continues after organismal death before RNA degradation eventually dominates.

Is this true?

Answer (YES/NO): NO